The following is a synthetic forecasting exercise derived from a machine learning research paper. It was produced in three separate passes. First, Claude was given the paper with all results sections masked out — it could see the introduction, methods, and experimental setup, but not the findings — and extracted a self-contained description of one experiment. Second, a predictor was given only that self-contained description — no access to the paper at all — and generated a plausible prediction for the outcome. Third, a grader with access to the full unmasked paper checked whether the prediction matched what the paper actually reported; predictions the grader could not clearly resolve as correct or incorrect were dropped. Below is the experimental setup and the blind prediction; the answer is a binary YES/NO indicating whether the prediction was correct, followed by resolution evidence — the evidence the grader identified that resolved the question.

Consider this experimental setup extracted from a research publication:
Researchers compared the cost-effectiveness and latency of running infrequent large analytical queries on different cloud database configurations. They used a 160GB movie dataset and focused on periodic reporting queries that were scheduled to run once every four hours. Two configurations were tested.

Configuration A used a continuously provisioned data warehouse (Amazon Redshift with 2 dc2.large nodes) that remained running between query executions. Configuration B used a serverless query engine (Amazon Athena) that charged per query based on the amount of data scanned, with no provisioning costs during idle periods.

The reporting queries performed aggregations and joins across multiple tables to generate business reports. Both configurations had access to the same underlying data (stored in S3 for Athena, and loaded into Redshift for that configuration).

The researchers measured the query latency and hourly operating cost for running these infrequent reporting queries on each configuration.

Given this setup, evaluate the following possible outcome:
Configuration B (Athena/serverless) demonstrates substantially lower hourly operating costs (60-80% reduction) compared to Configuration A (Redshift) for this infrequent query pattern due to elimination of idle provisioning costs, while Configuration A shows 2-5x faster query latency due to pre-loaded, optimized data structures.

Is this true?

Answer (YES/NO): NO